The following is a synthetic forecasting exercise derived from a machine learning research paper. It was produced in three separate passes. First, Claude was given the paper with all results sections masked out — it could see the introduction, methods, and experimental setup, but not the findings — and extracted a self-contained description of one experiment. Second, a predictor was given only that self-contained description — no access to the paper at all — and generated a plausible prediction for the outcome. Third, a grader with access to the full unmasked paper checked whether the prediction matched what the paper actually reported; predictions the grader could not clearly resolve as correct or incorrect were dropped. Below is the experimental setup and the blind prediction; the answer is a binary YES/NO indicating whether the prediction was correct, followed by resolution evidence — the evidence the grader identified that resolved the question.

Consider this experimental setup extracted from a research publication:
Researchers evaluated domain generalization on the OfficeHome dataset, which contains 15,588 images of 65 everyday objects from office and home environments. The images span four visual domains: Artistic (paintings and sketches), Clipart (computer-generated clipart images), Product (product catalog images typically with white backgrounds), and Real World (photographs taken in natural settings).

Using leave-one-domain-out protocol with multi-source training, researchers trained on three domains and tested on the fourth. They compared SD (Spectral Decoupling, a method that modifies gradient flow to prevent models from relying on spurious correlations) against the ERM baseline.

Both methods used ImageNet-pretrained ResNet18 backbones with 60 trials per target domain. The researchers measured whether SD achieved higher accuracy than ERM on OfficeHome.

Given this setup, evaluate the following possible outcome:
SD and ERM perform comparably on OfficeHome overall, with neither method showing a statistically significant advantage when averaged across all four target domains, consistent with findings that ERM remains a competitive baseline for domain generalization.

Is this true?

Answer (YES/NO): NO